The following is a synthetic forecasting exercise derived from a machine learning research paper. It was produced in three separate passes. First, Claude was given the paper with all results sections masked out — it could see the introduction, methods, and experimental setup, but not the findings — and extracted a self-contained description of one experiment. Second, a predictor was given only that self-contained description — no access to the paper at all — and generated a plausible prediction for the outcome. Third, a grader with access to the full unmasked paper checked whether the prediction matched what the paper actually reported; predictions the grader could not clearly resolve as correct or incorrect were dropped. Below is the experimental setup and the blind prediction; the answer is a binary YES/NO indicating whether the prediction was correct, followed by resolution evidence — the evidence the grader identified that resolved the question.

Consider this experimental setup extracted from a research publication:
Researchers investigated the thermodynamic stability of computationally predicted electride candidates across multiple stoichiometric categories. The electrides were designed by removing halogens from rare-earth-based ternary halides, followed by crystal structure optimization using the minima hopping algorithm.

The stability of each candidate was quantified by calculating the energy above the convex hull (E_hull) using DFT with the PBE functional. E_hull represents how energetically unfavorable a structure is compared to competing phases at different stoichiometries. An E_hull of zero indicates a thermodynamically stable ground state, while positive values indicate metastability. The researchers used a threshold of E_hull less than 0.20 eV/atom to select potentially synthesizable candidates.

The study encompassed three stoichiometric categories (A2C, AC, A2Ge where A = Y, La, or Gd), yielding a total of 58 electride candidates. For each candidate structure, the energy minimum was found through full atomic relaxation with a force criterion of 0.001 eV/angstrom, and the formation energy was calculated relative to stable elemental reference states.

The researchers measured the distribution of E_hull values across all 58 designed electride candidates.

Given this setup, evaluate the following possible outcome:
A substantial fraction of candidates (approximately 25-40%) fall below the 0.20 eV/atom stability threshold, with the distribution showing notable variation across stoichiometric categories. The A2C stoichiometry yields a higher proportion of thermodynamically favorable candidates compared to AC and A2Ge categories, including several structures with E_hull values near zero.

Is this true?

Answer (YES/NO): NO